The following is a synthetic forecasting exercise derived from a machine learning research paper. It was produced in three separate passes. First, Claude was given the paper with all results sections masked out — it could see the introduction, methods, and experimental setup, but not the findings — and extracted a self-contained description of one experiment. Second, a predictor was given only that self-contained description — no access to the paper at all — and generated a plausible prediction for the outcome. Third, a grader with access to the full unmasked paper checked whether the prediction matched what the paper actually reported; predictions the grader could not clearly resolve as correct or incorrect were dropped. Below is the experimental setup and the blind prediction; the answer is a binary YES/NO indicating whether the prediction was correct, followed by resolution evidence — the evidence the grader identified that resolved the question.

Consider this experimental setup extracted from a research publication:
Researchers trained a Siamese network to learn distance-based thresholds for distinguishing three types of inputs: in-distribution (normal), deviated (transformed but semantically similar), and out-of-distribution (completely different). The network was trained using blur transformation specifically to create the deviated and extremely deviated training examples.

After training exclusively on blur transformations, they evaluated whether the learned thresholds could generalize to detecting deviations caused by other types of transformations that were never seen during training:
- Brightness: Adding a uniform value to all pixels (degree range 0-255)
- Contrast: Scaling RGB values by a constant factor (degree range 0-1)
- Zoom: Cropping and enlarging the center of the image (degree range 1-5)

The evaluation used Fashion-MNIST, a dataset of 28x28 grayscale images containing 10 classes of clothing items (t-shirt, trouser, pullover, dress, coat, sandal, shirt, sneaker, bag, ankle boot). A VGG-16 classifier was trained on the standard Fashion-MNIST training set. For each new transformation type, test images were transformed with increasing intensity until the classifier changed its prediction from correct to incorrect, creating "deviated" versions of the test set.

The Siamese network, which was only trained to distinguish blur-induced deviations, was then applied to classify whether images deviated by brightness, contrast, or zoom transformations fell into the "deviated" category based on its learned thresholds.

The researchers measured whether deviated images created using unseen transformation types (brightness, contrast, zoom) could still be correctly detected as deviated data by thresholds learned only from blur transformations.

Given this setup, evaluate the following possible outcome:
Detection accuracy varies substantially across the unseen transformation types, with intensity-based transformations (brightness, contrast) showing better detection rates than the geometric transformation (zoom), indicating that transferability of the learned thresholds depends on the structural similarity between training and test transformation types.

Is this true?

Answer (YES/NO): NO